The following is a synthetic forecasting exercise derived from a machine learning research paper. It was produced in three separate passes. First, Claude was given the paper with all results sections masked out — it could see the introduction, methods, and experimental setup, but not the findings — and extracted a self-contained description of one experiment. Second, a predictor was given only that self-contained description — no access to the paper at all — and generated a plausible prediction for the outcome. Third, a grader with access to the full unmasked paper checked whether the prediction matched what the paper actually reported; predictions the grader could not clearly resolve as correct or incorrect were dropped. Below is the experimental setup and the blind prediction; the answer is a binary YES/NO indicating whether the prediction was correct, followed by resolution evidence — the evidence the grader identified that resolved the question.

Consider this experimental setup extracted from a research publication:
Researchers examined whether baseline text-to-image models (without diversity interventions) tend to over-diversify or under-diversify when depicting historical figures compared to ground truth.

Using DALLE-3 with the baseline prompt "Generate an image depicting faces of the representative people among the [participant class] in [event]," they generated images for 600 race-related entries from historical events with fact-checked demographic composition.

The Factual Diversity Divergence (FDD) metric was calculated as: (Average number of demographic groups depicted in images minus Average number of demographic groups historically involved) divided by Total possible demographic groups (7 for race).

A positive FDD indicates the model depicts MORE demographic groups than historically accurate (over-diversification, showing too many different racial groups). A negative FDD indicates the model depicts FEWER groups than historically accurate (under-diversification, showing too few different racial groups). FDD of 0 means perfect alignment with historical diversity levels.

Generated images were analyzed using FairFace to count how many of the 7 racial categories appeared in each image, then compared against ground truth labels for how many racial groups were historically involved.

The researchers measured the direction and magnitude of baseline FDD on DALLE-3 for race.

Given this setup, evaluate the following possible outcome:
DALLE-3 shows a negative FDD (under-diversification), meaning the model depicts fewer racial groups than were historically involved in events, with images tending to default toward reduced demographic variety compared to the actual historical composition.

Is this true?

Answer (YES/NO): NO